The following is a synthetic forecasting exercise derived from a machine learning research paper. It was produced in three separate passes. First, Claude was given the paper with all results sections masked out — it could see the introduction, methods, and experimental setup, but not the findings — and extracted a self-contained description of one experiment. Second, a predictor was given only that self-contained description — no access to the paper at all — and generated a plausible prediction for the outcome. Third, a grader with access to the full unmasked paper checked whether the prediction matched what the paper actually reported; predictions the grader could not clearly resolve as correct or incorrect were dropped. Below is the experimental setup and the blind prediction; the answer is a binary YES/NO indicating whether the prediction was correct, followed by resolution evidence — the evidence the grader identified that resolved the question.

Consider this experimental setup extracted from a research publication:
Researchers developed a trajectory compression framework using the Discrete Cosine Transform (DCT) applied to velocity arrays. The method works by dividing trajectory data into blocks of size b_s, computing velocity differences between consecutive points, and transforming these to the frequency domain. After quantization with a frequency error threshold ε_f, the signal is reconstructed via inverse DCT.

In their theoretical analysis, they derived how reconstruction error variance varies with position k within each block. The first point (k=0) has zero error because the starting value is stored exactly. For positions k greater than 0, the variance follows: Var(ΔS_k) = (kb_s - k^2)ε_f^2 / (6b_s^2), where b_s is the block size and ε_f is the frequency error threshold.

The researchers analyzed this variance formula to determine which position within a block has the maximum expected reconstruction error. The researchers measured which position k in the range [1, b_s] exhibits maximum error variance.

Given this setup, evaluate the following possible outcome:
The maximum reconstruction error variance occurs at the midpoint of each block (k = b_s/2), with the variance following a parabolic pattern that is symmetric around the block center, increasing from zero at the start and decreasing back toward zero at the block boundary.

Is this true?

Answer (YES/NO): YES